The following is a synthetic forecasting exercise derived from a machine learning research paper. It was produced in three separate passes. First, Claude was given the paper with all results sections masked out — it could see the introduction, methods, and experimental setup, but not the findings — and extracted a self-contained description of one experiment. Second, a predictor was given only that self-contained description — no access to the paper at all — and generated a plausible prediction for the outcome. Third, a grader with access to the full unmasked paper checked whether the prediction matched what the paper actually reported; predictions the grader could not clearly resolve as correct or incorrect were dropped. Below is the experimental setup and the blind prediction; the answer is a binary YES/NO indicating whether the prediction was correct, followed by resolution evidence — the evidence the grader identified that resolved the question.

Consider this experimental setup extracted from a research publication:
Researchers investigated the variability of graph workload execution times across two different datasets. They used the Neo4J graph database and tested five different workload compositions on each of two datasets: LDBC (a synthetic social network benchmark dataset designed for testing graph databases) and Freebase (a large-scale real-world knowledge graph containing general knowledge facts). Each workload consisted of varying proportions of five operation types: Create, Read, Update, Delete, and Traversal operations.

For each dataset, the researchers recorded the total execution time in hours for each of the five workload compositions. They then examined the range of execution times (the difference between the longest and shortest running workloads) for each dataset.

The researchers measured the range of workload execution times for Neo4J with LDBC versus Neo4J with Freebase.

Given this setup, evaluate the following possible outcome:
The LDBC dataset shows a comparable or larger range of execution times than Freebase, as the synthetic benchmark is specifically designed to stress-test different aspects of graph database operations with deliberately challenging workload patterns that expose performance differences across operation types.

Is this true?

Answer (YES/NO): NO